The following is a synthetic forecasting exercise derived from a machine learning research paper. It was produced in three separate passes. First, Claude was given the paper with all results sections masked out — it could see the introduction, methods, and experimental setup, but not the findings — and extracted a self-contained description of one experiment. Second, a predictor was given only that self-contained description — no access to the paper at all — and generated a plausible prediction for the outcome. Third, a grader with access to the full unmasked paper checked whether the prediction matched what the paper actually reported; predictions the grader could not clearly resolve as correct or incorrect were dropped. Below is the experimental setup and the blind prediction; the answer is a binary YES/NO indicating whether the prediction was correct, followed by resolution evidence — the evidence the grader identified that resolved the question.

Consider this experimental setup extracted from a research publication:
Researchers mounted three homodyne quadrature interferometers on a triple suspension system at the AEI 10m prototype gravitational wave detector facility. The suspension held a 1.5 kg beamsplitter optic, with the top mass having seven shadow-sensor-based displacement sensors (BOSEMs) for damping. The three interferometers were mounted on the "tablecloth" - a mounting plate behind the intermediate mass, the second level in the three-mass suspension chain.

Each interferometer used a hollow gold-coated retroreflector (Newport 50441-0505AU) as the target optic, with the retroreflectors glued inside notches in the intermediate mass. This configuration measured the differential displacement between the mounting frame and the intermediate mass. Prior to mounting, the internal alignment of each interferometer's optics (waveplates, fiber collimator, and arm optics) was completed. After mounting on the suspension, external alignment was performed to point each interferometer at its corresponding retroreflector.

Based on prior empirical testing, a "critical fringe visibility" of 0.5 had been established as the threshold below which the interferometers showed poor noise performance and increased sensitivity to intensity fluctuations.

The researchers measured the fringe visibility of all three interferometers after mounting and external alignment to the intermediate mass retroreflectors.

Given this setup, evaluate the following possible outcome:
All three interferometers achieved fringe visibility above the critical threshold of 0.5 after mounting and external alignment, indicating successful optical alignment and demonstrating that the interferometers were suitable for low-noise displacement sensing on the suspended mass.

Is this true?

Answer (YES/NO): YES